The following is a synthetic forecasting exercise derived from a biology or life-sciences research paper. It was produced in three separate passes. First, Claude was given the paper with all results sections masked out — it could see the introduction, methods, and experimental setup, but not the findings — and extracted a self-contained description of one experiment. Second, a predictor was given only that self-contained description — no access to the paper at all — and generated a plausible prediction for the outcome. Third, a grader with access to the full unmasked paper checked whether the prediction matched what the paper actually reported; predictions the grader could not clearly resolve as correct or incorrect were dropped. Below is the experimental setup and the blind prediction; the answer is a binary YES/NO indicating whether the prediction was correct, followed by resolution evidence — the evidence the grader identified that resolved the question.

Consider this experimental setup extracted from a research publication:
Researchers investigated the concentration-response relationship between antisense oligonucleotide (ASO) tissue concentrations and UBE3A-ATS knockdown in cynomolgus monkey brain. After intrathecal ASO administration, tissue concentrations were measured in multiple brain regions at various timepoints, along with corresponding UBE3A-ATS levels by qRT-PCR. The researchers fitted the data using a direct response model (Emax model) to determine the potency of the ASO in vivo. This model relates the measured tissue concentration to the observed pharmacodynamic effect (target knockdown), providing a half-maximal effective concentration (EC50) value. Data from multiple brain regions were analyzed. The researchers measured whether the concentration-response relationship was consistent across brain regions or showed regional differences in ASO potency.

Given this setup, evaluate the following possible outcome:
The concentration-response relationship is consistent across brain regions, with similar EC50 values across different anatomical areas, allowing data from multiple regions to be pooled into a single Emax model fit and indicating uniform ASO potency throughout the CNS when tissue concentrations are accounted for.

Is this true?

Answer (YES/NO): YES